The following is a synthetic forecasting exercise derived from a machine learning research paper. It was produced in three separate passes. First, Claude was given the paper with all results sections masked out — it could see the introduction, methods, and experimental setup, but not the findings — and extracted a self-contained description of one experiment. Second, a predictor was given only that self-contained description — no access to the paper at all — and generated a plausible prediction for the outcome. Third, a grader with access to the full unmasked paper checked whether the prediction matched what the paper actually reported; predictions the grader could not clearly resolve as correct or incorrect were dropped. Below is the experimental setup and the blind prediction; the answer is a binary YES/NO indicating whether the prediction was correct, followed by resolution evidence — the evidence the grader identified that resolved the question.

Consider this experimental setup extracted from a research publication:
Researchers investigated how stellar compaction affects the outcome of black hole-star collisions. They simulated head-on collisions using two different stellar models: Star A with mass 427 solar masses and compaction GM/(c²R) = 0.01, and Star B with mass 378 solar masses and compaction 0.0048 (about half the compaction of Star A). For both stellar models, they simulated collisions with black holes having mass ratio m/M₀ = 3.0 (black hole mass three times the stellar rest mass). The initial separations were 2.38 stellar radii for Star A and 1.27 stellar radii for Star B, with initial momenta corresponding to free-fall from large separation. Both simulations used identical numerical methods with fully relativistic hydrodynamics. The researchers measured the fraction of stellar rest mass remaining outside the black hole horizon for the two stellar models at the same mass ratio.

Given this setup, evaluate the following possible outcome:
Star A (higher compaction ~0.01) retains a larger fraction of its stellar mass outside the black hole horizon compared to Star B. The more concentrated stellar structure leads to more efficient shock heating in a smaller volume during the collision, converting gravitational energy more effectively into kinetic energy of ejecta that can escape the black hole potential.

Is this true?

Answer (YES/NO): NO